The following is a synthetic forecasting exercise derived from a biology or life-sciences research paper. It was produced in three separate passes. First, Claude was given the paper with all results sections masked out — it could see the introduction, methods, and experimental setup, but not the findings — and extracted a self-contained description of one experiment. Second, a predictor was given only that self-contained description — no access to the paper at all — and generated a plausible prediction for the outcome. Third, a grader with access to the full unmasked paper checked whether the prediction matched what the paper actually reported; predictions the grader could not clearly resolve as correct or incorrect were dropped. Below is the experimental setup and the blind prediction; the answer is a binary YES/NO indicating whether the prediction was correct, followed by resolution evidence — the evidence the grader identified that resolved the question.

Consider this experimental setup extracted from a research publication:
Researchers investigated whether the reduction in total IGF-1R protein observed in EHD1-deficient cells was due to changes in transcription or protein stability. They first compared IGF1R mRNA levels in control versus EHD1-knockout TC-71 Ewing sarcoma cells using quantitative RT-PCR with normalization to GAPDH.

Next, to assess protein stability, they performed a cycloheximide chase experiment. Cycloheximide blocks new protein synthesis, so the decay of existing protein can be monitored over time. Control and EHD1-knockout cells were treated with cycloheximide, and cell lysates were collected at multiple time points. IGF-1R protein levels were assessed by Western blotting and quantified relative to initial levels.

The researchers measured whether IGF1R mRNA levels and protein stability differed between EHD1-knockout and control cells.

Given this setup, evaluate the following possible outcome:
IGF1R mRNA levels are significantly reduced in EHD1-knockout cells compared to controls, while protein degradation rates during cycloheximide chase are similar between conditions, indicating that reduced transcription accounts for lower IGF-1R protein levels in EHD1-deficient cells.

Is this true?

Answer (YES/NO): NO